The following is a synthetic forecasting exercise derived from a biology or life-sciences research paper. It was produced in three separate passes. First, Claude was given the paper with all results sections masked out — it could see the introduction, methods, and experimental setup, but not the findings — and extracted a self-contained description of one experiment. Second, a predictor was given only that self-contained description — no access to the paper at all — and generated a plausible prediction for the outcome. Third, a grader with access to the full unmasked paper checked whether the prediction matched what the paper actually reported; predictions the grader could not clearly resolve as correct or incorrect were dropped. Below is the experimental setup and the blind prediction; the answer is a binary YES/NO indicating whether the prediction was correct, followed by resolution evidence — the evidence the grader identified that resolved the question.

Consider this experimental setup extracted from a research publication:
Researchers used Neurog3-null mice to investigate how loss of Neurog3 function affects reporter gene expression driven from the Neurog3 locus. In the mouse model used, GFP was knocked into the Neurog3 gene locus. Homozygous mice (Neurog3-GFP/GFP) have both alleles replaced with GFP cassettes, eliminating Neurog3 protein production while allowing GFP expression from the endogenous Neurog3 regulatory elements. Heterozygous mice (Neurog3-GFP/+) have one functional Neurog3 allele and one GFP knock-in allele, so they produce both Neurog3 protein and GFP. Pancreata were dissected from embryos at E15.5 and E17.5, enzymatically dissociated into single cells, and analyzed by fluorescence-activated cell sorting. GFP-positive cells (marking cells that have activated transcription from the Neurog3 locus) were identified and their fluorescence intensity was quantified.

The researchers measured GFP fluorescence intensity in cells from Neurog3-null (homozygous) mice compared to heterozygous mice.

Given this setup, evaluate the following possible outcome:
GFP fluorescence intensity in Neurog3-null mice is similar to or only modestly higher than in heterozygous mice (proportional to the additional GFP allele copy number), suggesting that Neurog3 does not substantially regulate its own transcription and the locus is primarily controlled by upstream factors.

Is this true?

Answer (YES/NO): NO